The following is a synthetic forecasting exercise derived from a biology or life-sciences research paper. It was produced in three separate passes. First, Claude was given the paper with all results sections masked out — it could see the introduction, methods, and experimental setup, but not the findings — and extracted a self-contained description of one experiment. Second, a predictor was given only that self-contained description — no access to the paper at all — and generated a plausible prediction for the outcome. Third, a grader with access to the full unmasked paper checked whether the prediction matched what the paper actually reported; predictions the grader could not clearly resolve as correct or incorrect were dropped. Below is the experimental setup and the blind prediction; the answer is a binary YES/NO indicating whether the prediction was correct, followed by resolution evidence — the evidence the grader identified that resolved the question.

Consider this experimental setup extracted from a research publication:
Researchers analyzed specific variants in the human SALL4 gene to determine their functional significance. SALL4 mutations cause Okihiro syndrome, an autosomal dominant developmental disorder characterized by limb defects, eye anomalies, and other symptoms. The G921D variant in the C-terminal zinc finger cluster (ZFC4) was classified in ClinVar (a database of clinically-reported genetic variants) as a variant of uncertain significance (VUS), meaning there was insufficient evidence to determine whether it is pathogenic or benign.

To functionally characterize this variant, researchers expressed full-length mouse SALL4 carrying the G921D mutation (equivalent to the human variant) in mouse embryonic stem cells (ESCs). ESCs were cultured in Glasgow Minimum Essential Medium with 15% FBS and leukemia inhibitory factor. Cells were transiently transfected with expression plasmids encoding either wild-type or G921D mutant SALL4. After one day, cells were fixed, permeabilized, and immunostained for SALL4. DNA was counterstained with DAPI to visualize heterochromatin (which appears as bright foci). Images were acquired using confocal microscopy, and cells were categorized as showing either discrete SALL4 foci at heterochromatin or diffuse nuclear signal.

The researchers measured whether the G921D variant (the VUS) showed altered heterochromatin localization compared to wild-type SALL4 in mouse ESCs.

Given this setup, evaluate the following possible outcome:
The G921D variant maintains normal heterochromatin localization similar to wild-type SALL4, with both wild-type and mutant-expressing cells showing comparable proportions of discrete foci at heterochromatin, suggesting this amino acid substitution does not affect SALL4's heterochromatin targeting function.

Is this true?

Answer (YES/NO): NO